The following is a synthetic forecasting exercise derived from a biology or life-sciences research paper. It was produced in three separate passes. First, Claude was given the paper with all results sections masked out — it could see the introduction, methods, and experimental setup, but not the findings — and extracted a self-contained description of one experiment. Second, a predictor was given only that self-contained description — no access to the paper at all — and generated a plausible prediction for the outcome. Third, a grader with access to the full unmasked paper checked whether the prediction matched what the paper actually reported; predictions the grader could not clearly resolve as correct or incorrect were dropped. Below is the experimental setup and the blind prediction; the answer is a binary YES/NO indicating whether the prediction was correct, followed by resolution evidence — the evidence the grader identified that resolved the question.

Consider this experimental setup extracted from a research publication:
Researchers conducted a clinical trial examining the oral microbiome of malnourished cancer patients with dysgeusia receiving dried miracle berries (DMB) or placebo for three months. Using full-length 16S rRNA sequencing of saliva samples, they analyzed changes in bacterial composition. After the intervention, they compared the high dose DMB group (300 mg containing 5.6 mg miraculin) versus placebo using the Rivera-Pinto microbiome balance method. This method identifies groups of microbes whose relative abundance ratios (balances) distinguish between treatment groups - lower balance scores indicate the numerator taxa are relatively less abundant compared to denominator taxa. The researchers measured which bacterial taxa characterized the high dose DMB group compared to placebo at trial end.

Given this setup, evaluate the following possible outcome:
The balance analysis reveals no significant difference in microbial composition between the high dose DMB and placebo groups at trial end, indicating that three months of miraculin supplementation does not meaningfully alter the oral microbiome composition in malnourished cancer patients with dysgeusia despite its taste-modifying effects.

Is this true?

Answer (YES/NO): NO